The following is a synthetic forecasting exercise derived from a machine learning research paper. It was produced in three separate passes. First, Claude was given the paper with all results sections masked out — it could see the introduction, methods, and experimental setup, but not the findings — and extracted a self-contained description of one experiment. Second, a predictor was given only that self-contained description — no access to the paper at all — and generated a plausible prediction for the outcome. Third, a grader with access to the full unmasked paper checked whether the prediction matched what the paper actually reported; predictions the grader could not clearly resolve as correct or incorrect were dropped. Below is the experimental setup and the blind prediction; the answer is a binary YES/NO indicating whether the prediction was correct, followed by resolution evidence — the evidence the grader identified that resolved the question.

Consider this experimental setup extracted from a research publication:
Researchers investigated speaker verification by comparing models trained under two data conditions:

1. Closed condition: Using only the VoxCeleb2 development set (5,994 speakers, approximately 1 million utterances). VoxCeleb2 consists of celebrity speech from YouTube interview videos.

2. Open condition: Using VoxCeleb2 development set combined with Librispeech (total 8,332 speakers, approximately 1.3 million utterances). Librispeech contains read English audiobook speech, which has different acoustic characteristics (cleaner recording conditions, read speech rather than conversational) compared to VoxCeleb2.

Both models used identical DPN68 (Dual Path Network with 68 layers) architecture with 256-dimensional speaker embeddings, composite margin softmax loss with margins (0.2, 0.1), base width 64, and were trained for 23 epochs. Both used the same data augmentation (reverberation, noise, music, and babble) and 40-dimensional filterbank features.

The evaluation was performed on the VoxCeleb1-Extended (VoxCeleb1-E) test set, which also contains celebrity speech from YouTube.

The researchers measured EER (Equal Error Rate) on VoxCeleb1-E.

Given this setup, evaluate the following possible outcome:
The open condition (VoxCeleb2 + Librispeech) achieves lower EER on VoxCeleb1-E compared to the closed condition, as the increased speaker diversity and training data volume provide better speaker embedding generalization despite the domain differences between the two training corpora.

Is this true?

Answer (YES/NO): YES